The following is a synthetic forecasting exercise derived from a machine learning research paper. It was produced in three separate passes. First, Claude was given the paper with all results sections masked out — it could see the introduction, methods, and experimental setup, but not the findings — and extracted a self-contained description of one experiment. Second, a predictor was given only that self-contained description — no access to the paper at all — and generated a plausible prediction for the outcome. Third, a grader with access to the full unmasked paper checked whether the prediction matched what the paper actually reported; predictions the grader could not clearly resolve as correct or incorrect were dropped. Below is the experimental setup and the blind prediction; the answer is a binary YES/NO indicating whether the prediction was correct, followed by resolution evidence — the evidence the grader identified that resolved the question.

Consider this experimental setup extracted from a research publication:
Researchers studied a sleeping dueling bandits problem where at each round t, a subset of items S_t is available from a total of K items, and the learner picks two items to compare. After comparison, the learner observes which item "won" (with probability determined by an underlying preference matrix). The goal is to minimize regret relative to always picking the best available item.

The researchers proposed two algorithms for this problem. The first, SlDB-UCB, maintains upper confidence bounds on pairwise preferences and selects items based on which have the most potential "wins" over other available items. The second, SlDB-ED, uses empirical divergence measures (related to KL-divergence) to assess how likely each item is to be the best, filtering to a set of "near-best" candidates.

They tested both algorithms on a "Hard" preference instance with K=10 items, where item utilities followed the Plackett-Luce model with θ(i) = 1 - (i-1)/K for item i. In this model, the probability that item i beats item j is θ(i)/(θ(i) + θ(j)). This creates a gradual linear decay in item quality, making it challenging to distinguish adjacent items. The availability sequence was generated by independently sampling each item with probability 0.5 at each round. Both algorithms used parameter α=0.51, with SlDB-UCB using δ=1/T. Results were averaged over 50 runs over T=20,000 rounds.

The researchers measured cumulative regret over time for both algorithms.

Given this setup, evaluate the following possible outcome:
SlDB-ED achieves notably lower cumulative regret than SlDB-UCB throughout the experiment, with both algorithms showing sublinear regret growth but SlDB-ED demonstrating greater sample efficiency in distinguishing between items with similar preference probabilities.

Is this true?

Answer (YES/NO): NO